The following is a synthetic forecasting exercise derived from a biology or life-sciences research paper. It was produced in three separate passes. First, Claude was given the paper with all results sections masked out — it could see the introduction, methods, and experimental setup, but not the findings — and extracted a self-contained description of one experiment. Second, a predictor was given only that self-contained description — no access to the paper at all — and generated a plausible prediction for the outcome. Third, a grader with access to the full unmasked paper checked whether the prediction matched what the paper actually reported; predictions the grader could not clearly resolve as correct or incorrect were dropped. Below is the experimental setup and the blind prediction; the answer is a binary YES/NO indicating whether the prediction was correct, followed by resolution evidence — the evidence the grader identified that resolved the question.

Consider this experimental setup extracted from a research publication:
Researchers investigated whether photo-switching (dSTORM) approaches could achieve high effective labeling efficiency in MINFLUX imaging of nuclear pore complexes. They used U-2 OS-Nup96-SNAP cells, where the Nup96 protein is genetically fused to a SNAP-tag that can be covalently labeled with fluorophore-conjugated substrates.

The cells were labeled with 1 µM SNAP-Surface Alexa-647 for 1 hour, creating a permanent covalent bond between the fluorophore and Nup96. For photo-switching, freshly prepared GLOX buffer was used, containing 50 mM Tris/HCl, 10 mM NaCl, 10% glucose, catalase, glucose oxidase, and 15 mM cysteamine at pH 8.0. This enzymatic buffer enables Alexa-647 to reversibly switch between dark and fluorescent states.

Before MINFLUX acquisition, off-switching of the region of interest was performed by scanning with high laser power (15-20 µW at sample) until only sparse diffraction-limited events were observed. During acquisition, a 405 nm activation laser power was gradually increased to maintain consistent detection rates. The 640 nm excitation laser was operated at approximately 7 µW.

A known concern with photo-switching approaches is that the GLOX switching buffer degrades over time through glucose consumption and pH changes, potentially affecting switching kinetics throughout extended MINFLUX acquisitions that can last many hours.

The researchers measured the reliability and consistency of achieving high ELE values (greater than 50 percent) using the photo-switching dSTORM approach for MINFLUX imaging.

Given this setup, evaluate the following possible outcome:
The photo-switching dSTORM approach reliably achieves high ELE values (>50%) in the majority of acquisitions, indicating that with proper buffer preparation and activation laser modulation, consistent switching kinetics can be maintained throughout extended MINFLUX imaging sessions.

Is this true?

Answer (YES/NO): NO